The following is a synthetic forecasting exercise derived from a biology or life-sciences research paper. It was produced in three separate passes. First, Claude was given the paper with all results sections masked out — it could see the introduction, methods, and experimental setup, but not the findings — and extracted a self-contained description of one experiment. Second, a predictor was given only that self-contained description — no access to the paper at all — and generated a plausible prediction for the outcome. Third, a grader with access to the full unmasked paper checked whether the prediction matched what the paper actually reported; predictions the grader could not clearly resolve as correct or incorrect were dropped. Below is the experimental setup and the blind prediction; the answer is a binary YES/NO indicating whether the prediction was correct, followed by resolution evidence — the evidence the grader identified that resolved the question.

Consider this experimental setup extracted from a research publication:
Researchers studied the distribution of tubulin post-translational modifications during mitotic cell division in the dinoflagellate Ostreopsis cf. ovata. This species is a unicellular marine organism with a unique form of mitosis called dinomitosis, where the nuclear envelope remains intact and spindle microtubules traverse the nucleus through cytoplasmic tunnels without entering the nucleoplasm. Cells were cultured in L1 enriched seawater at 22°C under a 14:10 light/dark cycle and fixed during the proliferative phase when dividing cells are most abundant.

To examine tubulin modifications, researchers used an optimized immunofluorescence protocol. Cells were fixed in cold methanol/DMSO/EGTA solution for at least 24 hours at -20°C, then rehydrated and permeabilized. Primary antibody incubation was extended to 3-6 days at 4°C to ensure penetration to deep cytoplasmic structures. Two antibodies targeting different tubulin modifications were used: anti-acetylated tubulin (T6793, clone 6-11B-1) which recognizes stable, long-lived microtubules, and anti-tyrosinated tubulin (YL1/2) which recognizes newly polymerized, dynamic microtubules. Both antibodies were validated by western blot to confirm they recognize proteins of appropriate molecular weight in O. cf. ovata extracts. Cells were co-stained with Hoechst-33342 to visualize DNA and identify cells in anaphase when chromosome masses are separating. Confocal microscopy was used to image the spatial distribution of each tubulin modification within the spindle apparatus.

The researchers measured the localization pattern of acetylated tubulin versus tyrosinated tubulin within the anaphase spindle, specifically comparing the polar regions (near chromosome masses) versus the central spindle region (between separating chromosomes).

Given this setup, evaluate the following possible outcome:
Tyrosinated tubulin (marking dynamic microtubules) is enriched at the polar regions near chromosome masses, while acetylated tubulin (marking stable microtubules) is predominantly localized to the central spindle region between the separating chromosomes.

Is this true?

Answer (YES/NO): NO